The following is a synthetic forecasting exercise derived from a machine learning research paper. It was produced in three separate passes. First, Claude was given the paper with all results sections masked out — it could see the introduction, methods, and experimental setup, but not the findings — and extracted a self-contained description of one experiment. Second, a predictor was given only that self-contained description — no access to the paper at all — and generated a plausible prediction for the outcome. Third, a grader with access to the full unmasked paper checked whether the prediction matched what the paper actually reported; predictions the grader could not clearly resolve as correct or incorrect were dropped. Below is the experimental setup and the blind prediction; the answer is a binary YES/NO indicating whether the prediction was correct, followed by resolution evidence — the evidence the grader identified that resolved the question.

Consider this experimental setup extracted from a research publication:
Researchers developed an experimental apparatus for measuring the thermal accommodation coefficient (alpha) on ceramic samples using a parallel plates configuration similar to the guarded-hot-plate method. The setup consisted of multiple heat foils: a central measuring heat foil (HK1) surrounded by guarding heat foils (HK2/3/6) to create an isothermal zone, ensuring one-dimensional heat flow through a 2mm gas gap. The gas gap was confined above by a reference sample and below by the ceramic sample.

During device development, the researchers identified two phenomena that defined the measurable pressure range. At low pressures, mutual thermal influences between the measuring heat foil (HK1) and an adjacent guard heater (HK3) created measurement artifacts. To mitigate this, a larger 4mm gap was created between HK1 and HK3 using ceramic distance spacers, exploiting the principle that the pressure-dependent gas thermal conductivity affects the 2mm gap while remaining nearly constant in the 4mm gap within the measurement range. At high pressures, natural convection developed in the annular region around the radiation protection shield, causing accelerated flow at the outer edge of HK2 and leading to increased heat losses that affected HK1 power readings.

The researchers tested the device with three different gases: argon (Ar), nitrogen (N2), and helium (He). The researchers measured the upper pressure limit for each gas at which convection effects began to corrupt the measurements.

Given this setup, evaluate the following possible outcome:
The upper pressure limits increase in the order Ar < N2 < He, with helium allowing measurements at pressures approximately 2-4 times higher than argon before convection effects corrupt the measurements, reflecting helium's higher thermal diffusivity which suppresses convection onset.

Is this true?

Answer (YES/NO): NO